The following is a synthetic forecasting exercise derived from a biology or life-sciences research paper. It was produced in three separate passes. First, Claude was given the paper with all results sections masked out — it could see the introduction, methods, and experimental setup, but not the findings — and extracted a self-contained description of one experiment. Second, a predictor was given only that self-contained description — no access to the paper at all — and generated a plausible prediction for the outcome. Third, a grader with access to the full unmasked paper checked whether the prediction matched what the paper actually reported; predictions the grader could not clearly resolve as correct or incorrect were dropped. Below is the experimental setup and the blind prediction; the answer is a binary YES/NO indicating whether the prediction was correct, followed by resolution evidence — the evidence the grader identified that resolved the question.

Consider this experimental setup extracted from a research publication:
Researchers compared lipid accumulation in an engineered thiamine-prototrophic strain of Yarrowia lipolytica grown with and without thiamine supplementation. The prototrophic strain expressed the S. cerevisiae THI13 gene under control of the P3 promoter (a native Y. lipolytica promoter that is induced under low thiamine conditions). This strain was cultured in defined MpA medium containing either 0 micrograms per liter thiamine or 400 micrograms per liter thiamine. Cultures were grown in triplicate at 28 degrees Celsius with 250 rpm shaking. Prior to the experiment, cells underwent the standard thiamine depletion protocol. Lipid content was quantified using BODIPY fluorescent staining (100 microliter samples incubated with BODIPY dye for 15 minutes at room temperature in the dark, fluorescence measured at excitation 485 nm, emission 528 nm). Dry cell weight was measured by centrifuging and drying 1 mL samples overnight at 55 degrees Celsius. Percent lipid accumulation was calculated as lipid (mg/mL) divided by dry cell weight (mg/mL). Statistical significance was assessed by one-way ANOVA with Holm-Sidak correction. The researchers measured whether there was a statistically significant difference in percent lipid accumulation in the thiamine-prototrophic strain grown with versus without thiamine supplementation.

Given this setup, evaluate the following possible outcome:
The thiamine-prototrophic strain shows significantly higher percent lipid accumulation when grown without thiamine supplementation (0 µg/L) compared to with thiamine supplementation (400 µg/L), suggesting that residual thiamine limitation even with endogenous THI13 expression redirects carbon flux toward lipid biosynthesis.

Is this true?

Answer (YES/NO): NO